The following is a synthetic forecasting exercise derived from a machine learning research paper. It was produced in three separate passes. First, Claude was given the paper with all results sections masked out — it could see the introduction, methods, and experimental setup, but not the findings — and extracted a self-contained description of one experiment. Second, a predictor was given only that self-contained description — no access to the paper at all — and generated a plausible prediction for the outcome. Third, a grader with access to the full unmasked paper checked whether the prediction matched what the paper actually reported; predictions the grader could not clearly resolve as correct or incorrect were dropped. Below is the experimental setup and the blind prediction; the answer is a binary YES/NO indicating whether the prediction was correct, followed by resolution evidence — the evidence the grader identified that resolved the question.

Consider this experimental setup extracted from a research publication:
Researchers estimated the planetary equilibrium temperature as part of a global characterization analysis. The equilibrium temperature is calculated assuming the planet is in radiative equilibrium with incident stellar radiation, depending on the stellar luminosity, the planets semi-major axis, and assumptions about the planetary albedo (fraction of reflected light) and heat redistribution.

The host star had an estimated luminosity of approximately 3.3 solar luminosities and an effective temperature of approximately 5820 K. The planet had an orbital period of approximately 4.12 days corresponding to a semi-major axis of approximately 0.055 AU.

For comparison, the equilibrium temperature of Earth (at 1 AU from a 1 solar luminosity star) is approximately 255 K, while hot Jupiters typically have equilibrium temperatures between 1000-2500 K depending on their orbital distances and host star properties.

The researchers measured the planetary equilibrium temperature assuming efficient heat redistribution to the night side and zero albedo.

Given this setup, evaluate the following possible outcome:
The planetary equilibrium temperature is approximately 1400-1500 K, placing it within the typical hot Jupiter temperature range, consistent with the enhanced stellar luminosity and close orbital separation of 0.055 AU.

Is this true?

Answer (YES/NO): NO